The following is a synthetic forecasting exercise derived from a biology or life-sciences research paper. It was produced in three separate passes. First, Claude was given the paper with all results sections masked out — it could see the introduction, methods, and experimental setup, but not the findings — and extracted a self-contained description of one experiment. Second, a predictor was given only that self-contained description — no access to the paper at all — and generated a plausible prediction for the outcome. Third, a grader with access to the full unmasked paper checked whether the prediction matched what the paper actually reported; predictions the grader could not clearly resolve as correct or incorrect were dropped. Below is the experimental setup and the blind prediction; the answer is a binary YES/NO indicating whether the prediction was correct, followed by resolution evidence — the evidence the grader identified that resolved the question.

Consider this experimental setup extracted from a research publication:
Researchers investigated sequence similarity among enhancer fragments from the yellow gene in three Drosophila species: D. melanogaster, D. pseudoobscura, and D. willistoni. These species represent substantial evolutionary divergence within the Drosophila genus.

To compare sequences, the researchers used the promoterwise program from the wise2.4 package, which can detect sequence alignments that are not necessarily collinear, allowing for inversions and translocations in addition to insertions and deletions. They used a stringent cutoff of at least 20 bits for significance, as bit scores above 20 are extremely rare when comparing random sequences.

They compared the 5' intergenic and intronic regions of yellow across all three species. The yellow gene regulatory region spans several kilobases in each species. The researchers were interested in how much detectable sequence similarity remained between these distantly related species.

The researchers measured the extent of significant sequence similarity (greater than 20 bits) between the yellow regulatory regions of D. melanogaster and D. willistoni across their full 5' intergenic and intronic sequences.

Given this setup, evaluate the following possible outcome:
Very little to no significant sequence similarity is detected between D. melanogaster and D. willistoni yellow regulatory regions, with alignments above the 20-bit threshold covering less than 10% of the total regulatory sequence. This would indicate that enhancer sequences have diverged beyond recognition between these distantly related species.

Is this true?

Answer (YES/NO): NO